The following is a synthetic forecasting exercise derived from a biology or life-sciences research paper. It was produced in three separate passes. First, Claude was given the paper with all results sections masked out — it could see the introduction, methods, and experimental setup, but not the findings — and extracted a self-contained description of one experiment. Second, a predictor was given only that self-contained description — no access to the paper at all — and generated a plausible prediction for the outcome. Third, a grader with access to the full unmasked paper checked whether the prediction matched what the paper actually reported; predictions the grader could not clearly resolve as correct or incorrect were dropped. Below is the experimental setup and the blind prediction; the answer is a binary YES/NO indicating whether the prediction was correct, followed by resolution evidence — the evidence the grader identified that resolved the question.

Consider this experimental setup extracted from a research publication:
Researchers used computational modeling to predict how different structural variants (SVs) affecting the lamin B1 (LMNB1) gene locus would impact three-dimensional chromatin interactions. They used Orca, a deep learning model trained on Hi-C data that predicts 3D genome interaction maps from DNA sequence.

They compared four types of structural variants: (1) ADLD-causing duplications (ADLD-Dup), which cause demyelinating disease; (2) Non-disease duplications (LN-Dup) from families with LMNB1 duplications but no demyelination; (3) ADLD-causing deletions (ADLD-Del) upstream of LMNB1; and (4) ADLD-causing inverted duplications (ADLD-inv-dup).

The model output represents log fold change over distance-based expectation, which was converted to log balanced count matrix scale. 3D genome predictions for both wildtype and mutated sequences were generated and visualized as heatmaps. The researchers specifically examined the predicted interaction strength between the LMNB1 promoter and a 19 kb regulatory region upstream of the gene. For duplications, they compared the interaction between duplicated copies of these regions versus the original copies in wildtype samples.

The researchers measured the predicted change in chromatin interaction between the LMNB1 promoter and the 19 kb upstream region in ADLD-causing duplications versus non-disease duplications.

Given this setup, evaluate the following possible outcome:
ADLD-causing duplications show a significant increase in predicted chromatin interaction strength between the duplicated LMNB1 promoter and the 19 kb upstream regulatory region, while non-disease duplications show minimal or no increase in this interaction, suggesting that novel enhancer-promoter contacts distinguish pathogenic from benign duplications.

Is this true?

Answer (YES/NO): NO